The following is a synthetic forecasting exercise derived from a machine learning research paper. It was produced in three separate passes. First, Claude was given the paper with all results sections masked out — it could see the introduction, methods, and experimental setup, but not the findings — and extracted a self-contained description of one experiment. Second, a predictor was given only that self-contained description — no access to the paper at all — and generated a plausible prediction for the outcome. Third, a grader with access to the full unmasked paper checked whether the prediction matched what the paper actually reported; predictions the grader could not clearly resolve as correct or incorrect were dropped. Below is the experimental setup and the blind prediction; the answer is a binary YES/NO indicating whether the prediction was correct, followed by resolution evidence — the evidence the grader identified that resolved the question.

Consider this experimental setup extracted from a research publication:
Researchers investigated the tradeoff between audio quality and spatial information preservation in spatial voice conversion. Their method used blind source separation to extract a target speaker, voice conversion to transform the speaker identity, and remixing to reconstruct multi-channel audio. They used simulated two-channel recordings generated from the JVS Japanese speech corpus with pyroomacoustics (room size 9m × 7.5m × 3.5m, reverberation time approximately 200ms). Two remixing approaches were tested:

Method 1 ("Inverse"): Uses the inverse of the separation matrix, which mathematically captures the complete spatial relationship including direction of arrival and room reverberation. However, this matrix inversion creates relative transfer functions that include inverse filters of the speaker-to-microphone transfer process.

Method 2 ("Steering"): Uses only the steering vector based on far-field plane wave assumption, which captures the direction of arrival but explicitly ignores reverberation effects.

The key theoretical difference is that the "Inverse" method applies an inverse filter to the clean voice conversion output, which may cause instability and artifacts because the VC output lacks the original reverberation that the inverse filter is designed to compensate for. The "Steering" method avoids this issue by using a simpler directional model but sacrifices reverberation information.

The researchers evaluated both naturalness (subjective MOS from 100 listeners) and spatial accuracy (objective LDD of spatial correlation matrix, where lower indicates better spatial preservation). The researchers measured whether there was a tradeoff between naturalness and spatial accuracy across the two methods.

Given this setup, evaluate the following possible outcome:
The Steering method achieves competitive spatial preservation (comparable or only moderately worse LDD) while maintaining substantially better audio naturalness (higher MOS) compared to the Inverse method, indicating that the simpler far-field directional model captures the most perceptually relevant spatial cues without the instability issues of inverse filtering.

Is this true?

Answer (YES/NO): NO